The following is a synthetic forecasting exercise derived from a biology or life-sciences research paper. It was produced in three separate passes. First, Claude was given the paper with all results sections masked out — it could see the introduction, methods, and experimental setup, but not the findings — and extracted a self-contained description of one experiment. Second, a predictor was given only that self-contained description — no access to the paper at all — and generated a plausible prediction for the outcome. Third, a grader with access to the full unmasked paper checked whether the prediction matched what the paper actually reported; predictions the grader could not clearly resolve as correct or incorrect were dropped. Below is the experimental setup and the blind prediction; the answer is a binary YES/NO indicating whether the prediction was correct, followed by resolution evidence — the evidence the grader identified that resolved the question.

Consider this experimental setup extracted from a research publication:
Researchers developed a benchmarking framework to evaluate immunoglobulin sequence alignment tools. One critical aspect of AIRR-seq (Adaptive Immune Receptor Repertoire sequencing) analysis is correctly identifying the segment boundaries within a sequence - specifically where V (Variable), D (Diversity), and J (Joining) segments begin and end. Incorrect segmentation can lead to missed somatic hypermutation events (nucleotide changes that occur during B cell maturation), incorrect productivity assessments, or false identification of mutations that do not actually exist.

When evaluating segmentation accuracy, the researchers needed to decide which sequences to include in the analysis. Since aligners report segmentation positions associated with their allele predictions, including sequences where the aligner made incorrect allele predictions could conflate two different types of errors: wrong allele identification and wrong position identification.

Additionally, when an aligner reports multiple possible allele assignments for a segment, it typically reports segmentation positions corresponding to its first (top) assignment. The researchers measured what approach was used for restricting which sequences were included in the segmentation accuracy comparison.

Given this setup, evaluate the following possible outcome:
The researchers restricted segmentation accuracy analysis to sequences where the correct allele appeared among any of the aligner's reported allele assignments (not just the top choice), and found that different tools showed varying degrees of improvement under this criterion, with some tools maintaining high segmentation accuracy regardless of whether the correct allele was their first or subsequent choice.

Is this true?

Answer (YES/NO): NO